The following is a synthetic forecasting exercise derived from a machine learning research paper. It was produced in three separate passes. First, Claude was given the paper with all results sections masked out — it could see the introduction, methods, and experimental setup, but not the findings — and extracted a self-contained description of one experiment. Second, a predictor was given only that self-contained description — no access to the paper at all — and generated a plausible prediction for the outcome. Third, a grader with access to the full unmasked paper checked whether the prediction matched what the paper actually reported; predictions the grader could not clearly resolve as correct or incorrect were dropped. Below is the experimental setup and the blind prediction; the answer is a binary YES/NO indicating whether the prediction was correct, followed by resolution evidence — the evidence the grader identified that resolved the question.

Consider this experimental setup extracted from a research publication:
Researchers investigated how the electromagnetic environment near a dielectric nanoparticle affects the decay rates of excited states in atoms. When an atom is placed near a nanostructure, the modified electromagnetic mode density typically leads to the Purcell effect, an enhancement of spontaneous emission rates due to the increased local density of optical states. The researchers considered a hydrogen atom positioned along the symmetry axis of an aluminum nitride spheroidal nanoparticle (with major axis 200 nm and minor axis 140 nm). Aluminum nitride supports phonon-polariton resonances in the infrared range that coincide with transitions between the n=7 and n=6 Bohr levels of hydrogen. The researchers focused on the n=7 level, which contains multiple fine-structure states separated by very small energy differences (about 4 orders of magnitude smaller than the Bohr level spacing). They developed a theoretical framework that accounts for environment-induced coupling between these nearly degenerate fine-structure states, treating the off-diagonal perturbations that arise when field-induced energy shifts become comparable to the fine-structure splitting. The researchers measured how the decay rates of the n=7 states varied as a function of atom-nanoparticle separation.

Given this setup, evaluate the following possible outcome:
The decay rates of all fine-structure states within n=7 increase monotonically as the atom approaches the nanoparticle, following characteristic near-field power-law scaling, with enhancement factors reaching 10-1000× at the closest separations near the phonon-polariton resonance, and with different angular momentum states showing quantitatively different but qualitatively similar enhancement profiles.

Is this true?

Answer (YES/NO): NO